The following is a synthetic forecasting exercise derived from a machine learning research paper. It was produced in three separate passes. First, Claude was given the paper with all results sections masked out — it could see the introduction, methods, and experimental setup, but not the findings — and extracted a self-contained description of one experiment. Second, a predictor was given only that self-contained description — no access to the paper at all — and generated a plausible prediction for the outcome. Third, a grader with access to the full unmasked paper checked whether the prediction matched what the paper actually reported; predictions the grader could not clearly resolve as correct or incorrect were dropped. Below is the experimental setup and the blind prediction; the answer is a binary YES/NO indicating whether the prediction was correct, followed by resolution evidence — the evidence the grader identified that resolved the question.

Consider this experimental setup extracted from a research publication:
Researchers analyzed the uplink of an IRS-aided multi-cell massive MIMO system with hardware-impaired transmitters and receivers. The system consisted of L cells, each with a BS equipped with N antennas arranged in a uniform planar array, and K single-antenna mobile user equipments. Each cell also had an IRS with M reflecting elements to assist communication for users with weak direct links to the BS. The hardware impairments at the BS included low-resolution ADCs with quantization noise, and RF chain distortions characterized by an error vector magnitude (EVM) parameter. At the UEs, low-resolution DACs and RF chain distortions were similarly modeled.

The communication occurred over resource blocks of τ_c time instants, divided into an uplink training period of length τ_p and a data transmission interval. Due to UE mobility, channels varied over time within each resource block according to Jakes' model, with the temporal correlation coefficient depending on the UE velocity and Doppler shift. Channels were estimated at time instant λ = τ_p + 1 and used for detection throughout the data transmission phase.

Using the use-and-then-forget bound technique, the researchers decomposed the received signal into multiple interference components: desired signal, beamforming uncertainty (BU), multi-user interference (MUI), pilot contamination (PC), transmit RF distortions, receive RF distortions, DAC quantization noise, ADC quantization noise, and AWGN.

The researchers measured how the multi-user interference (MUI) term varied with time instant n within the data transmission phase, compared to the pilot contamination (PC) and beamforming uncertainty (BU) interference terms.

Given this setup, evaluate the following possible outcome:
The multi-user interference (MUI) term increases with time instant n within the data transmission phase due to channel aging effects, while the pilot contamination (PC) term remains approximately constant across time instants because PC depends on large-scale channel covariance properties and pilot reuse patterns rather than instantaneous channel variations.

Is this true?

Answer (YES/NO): NO